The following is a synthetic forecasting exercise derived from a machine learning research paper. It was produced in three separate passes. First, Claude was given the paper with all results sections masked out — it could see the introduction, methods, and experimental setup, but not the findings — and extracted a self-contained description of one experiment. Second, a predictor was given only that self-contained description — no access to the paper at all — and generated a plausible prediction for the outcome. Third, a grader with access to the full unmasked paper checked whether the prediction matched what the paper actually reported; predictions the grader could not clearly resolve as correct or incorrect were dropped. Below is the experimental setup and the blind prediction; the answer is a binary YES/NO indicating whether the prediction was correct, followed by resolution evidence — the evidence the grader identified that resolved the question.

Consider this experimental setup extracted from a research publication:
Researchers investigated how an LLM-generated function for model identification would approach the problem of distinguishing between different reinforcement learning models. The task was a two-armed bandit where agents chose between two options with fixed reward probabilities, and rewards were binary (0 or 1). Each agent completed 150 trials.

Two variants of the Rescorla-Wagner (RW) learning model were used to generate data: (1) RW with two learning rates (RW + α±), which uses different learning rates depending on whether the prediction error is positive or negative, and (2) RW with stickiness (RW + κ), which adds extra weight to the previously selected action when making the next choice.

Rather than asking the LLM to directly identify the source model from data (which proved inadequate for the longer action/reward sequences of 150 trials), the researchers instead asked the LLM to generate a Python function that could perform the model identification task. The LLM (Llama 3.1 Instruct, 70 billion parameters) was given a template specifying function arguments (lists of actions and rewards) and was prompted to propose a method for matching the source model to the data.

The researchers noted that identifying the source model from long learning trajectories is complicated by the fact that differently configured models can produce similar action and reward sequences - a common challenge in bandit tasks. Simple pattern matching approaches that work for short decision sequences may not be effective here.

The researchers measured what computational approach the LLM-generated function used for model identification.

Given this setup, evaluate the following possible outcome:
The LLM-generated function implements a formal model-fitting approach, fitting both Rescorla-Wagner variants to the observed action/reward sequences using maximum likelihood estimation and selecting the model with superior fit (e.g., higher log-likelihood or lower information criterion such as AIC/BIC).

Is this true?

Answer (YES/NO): YES